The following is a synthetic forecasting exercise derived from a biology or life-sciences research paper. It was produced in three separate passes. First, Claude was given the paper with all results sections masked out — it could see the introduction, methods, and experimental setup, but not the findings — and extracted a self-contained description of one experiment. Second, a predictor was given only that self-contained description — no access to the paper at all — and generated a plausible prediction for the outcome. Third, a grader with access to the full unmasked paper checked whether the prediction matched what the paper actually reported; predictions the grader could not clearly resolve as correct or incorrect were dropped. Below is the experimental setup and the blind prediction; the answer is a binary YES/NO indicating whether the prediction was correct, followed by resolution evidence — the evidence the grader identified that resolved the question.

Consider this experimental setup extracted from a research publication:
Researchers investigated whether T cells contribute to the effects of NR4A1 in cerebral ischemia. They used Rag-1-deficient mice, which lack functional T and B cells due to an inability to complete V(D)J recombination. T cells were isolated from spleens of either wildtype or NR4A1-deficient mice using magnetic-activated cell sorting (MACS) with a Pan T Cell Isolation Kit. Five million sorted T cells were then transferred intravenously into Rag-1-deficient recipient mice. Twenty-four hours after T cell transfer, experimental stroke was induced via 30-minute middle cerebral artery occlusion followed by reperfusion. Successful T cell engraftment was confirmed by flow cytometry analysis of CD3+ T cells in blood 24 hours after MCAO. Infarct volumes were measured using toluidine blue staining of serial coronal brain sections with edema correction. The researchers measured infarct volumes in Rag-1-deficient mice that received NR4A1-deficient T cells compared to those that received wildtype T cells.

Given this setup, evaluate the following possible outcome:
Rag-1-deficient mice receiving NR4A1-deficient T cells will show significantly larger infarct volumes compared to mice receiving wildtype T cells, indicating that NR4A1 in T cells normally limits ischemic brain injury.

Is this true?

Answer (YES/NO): NO